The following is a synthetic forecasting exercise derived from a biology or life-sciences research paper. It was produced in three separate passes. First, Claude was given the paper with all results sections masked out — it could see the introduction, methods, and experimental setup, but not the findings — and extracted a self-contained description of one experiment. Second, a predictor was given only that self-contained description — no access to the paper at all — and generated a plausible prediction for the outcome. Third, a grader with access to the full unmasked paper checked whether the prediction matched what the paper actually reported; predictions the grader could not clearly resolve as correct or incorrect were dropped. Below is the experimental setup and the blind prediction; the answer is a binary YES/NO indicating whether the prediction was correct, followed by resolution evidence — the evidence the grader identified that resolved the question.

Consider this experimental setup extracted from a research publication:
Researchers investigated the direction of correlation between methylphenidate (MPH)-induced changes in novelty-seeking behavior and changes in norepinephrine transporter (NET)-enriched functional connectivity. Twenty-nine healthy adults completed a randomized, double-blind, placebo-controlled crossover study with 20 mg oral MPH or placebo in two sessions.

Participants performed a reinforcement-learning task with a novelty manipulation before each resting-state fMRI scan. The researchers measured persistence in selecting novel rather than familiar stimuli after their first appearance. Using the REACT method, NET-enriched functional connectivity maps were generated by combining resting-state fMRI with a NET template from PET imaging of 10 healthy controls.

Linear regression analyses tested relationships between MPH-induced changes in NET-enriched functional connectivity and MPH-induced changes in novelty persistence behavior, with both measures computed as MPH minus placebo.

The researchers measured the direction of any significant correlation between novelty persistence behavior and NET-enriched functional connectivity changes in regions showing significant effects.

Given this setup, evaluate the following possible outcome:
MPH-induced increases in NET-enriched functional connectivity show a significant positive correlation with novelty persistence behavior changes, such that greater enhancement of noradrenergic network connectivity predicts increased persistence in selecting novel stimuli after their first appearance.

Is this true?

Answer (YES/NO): NO